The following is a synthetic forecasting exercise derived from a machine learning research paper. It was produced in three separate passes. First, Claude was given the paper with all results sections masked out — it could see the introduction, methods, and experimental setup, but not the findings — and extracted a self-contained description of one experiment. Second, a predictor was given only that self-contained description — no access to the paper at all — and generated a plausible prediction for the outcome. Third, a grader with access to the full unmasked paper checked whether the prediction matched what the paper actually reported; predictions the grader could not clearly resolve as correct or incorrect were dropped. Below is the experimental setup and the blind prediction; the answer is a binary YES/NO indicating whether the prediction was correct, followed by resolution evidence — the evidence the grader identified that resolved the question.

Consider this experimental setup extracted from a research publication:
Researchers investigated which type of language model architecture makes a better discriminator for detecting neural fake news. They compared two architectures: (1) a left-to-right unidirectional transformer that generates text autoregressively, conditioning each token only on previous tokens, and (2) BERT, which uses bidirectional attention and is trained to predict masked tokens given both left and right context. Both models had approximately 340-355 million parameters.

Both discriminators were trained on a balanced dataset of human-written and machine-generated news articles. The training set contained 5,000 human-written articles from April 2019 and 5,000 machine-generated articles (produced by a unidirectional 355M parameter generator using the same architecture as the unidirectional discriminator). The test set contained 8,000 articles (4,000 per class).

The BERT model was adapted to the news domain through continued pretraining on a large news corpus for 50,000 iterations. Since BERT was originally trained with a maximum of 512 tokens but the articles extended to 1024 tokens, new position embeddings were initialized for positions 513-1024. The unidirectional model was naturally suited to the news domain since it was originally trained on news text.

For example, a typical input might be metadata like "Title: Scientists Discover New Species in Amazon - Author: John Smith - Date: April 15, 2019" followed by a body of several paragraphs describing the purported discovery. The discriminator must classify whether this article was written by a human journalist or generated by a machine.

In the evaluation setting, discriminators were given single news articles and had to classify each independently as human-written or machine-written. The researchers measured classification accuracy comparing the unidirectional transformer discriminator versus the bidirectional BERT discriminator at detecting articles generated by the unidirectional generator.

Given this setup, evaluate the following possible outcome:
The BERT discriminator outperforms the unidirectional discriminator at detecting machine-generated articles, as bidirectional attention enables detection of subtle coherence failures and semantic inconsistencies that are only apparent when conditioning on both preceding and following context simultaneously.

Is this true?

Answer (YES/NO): NO